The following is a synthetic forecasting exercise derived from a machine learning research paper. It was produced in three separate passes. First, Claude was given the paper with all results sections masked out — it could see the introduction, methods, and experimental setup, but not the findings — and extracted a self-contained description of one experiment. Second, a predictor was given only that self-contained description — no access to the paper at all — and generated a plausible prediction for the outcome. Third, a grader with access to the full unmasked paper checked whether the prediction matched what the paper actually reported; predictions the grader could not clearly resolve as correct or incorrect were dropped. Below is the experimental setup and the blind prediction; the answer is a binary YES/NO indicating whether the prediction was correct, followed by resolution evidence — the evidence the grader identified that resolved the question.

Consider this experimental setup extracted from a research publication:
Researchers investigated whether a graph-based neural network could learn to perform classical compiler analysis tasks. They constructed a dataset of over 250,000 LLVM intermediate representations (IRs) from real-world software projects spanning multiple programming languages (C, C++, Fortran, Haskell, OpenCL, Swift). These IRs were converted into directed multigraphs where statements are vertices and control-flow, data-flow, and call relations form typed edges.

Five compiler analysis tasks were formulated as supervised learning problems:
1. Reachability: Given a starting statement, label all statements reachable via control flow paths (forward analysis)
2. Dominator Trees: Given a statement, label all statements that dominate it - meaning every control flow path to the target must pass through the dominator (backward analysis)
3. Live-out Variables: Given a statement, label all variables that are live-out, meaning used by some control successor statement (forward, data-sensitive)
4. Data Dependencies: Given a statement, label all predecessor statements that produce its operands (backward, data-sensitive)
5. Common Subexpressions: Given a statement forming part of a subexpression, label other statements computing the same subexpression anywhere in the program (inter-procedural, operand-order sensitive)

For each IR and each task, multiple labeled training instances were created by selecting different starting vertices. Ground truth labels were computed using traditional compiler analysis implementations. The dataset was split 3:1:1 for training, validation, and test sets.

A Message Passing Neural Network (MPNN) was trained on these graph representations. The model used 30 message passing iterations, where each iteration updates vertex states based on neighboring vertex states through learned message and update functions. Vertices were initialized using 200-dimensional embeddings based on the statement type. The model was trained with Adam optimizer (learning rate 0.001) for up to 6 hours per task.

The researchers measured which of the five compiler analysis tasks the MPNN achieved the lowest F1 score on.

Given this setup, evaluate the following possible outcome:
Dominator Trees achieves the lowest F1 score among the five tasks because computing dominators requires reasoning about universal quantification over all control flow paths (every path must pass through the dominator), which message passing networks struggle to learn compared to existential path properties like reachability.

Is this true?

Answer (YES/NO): YES